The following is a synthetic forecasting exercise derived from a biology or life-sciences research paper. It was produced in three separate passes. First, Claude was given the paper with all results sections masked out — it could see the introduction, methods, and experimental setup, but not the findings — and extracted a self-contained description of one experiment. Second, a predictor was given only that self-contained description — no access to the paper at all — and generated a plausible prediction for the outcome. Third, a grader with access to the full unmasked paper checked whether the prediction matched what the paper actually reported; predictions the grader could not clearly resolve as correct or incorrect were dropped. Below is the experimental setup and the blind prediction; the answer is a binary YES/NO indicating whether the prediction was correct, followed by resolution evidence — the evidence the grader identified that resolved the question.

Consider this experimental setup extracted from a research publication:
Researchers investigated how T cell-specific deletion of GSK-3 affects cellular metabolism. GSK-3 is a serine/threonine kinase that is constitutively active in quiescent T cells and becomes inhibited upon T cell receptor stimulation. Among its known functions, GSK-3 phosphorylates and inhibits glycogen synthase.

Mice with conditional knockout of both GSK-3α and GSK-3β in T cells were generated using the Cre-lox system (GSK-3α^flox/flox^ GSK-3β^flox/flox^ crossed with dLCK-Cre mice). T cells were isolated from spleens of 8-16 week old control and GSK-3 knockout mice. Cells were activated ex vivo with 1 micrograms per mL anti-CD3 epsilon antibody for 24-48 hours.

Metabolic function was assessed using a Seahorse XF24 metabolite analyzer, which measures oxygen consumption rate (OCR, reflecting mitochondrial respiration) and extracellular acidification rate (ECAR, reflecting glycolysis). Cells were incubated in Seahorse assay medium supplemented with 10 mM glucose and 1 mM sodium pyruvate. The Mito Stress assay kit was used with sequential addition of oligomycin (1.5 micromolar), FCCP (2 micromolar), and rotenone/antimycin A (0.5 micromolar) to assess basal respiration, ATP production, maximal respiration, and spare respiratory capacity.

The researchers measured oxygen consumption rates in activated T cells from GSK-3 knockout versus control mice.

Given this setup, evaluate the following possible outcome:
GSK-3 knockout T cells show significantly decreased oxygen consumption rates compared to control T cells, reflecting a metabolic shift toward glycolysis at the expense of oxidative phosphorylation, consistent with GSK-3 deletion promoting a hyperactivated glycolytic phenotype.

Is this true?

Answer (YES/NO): NO